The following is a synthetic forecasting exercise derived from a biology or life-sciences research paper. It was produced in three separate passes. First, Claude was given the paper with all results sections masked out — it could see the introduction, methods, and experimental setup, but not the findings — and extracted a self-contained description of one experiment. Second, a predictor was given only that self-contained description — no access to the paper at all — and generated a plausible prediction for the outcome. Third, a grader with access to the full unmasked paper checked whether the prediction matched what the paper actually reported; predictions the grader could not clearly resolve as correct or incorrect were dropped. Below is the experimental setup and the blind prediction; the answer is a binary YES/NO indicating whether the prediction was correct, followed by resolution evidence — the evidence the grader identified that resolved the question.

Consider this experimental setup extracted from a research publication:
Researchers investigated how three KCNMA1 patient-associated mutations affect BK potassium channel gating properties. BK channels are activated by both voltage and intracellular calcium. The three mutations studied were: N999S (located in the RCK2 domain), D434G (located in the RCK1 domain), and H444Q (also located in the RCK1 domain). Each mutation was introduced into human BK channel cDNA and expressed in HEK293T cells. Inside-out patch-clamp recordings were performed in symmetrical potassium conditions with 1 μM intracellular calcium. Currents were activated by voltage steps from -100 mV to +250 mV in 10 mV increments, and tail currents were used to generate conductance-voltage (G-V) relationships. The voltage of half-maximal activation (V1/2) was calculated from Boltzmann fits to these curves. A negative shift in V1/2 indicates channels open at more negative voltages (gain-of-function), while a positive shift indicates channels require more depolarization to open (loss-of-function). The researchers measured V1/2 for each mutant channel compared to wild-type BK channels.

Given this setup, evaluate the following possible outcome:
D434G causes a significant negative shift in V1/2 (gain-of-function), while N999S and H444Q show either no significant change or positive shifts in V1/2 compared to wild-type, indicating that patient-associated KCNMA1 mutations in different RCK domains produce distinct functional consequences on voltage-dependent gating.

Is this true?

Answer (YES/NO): NO